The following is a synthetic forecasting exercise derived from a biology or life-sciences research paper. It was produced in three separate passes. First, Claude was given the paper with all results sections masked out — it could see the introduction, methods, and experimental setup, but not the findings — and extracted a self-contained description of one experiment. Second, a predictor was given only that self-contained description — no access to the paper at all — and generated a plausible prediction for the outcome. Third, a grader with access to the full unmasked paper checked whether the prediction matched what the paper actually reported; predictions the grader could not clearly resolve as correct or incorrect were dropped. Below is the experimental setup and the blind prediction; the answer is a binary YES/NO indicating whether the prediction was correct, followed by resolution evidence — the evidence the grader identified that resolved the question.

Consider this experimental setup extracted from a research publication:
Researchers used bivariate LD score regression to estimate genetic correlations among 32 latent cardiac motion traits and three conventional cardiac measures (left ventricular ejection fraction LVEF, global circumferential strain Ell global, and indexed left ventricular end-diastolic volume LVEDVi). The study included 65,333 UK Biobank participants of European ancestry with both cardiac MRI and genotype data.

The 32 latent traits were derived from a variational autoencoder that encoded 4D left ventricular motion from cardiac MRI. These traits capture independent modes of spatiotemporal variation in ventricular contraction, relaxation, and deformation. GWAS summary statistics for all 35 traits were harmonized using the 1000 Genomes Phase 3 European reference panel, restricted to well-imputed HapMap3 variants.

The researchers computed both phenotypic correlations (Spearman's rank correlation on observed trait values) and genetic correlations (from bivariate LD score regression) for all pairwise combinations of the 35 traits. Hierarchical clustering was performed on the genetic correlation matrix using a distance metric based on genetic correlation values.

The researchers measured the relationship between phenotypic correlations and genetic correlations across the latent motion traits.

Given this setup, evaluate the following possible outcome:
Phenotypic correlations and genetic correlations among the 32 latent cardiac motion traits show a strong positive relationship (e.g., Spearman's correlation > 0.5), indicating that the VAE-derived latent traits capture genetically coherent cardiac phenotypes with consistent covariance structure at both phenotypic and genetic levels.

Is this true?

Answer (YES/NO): YES